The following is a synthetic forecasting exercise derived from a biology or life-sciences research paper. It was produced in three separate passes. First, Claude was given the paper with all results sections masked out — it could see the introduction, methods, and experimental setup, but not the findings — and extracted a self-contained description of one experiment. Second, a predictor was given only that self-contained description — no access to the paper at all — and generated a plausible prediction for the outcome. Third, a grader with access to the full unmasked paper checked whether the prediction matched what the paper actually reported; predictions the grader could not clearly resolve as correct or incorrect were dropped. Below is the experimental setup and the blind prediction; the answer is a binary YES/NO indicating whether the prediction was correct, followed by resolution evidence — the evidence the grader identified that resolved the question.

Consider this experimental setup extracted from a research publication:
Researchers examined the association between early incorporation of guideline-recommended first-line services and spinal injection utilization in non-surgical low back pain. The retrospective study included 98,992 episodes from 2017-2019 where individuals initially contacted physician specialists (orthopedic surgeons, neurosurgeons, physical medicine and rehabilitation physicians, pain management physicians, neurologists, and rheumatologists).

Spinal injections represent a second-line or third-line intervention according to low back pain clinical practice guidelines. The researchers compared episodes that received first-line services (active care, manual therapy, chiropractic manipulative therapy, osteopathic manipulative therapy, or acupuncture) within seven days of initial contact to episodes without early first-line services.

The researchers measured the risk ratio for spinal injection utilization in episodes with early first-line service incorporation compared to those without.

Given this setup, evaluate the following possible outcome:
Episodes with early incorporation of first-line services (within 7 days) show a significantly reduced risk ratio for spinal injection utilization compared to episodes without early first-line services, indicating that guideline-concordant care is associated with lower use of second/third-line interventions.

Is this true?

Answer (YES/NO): YES